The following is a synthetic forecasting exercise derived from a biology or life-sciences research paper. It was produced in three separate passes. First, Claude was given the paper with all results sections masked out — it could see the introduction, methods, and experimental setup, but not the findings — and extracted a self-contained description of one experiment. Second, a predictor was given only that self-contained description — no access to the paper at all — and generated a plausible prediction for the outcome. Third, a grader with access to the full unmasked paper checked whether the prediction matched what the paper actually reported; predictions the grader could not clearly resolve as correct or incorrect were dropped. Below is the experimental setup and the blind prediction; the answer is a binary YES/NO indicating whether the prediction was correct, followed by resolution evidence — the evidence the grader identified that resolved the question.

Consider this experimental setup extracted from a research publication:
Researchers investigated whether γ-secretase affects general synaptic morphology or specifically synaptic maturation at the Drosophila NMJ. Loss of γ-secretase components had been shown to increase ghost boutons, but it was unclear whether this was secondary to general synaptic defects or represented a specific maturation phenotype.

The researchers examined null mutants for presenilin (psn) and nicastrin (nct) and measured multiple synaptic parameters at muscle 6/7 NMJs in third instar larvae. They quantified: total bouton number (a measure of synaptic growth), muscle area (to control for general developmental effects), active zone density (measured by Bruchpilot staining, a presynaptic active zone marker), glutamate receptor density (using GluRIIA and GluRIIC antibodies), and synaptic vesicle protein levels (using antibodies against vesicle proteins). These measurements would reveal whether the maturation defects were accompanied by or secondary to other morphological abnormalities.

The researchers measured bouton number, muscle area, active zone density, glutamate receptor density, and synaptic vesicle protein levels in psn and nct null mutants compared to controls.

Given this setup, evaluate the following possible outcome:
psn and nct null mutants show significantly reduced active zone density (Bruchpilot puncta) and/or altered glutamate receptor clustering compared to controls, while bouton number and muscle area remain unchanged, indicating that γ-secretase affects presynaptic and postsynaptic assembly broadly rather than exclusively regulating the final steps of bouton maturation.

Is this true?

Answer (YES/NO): NO